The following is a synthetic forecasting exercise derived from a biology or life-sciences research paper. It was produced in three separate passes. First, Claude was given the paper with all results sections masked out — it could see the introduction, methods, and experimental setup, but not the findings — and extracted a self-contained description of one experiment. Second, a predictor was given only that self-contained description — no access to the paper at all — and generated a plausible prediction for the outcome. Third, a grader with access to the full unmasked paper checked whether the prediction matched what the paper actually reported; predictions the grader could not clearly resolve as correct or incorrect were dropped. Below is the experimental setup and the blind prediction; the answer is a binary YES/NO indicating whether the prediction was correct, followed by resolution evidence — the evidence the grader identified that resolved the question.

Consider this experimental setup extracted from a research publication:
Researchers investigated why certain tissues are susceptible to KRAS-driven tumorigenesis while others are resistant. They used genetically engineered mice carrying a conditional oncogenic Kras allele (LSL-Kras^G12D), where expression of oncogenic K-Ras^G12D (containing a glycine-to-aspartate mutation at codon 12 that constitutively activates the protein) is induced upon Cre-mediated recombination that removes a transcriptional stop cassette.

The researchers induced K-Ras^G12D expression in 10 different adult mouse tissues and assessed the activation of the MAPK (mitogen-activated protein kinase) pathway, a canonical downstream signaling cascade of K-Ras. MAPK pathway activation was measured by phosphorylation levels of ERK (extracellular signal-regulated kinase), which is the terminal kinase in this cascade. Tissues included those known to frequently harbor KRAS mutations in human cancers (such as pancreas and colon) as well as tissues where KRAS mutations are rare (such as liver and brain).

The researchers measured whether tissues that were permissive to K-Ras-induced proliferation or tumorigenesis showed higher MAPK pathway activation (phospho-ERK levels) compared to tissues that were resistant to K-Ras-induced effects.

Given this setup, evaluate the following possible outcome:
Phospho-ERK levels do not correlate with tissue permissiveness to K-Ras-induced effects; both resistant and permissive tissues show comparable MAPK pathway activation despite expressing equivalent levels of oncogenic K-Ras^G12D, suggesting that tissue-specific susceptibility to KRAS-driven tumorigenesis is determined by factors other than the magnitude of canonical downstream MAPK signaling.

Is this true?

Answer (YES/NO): YES